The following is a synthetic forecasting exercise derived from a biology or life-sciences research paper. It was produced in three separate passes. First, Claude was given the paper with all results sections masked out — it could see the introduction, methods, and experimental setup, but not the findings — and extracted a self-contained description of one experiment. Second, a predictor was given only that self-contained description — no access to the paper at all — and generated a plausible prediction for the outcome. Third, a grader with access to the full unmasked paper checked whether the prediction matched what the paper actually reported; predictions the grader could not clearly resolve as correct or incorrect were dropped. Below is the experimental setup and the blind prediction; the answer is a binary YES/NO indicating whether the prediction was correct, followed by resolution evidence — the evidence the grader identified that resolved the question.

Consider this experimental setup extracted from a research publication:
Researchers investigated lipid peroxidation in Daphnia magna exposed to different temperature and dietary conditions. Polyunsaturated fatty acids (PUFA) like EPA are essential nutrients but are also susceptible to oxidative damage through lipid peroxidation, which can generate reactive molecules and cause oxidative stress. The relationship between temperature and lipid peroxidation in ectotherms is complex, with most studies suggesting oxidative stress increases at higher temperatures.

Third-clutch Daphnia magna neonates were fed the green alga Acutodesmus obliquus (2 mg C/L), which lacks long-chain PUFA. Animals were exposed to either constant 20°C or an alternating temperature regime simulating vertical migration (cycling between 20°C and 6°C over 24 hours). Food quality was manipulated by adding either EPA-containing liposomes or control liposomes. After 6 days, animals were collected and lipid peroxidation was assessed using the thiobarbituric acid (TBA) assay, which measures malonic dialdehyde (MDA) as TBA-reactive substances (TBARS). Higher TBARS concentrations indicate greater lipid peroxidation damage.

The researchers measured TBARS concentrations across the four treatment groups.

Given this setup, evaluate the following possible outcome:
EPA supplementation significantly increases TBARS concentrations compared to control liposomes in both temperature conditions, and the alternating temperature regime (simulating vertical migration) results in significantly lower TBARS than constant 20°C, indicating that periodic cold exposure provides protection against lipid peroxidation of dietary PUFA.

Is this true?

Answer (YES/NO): NO